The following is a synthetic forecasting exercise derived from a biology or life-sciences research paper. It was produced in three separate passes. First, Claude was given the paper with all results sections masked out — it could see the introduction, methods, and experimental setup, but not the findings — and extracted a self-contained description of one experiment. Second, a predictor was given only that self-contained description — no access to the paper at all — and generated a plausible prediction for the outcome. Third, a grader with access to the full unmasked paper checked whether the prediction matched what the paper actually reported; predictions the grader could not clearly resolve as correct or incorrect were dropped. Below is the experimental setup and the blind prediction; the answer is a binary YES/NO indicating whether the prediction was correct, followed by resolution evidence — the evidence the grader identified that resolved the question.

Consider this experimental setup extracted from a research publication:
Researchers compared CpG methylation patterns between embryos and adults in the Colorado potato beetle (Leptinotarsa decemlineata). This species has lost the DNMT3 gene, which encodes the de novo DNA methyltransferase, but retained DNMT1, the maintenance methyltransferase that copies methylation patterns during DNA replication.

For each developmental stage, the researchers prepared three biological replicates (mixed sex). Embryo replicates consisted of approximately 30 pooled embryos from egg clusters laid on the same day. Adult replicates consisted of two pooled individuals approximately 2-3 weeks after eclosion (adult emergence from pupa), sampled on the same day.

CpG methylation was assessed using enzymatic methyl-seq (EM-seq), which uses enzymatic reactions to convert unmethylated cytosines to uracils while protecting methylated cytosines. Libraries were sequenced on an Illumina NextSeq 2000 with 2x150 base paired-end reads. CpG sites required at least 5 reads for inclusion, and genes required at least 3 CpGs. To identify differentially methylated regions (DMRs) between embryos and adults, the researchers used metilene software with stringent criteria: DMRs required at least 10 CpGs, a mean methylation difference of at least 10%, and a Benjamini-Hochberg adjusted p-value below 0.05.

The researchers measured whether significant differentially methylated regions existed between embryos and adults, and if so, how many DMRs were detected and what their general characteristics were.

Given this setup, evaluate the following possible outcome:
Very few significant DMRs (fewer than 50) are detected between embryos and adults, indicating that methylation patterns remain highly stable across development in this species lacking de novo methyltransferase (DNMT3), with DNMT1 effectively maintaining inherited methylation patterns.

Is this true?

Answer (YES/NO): NO